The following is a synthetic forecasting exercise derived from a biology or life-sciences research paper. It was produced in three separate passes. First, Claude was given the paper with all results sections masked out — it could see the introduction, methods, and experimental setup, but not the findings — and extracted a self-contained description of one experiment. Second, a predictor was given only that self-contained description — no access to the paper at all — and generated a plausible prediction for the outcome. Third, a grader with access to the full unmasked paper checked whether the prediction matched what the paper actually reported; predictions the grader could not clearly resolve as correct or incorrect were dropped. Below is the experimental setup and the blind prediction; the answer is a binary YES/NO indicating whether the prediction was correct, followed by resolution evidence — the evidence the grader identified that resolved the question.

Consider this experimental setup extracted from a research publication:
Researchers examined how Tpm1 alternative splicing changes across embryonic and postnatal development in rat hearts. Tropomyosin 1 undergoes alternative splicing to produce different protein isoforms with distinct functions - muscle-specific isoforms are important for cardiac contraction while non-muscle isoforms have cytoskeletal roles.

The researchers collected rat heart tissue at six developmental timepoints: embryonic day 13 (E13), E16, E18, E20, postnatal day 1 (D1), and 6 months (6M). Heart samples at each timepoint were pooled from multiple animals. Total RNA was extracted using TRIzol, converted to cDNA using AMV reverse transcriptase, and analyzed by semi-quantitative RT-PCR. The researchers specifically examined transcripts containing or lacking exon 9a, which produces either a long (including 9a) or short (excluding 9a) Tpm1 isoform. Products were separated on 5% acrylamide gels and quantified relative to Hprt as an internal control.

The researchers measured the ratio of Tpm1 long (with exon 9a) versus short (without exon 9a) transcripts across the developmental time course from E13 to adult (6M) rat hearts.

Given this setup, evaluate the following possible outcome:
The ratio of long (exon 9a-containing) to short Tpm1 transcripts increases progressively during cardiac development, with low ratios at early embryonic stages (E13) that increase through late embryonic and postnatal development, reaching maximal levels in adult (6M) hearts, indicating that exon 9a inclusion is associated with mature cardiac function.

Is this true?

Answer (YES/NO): YES